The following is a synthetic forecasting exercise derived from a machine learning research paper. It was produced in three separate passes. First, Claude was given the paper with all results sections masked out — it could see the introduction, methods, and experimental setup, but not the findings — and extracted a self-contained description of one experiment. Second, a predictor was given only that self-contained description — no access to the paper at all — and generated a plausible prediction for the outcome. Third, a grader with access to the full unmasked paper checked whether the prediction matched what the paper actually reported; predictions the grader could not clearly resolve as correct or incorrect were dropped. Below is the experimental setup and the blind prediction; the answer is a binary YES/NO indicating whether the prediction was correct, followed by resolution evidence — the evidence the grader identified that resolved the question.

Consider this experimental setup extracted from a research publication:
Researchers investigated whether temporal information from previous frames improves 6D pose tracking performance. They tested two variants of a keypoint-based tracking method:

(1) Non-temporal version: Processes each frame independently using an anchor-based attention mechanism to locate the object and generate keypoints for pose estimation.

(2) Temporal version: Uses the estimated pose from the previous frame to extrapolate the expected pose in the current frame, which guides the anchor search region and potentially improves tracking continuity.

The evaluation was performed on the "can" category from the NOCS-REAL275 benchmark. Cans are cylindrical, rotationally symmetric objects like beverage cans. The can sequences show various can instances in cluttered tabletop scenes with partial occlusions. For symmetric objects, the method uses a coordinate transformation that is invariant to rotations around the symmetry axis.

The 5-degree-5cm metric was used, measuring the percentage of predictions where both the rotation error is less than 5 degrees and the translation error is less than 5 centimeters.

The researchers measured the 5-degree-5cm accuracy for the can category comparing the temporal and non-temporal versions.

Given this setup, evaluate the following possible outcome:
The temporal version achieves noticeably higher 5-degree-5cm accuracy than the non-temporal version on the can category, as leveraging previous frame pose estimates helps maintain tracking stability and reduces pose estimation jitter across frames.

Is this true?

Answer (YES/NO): NO